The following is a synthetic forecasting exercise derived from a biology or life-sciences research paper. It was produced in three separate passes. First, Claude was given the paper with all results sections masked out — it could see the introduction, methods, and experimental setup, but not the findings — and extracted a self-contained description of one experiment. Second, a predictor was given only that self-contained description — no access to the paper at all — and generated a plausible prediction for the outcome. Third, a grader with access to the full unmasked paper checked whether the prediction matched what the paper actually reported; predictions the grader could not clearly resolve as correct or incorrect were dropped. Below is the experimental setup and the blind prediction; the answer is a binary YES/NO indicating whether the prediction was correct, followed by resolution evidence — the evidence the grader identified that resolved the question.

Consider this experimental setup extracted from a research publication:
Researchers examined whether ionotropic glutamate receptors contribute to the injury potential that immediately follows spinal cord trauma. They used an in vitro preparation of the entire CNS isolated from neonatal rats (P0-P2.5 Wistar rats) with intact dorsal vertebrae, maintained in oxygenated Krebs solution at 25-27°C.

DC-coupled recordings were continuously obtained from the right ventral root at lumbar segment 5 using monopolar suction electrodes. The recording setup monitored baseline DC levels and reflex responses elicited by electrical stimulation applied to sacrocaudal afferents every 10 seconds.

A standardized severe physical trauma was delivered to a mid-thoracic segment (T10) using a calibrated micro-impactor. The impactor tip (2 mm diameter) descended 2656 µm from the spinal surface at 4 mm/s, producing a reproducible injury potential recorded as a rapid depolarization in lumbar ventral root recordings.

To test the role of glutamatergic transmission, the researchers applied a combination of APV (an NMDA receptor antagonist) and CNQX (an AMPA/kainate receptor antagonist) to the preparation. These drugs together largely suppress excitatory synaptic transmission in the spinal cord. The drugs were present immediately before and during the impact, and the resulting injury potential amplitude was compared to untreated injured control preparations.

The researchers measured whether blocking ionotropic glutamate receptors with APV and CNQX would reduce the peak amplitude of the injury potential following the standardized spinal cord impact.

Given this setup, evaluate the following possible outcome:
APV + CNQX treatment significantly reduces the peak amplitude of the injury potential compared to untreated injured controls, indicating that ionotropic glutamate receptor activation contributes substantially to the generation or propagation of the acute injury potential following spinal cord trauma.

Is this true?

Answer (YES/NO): NO